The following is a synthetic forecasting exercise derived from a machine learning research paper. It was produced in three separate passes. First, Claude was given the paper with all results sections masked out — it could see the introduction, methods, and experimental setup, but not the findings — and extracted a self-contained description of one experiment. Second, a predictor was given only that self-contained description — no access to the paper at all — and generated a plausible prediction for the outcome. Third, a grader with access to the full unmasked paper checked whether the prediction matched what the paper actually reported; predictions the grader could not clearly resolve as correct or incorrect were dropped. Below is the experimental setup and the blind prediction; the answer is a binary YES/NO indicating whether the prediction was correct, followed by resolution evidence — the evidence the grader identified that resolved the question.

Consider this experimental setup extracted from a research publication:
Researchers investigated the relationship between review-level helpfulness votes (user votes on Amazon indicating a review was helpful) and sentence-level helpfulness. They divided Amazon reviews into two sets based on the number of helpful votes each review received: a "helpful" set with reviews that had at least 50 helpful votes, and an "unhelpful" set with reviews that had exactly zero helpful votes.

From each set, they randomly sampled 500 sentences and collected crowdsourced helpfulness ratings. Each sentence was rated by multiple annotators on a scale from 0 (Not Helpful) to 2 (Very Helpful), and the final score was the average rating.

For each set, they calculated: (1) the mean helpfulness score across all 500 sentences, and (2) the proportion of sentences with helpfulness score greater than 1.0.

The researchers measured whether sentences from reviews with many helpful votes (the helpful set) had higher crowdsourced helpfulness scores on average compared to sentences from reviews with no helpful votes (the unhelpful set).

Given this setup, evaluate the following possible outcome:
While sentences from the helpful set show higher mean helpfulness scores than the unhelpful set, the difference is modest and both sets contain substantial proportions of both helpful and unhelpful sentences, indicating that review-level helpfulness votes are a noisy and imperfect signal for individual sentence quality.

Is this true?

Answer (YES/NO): YES